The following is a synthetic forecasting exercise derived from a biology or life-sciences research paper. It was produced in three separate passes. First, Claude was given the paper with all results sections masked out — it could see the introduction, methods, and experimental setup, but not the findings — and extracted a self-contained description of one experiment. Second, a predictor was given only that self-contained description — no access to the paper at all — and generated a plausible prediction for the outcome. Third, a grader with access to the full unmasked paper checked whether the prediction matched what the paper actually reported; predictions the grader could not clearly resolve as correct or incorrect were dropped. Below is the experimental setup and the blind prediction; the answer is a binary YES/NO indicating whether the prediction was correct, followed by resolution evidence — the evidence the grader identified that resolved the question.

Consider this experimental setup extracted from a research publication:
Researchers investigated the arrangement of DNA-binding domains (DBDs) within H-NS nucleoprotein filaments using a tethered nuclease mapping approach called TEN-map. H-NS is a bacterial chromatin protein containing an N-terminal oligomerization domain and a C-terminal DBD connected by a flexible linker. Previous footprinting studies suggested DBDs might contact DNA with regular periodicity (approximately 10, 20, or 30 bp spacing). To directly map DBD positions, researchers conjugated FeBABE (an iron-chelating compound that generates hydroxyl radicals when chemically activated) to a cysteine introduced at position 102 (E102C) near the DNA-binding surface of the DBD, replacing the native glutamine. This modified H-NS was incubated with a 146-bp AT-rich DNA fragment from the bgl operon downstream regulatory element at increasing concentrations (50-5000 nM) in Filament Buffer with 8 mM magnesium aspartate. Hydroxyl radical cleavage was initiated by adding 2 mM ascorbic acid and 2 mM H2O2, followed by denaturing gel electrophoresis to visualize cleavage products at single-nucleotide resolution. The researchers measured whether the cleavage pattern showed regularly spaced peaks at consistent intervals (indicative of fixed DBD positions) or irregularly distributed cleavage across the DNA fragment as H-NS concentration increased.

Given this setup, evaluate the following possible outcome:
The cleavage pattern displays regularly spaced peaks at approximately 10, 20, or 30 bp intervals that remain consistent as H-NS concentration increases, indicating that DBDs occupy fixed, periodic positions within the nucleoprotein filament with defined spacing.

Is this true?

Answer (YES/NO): NO